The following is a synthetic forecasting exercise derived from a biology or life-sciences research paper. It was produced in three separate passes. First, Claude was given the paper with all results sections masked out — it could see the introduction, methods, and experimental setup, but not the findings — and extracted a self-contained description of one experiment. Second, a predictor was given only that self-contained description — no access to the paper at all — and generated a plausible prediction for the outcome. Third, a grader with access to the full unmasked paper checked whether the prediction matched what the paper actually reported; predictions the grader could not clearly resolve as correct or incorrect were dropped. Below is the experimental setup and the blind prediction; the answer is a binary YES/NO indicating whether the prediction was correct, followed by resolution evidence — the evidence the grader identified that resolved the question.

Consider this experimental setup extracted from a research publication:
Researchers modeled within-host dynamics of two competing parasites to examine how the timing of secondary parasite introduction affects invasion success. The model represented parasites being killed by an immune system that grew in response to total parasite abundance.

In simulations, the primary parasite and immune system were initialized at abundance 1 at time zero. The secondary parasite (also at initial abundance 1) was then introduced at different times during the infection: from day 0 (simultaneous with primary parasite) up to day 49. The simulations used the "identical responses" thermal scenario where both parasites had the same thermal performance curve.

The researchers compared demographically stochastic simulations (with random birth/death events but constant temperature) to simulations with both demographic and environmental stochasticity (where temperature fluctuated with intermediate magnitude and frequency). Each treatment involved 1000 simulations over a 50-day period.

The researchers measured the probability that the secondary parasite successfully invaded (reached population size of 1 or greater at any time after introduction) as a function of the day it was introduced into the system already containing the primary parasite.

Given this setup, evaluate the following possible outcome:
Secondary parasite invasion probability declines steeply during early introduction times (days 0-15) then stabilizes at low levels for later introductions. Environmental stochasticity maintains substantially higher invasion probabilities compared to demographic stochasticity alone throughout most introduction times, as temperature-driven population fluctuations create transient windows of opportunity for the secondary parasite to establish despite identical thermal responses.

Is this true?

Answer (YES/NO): YES